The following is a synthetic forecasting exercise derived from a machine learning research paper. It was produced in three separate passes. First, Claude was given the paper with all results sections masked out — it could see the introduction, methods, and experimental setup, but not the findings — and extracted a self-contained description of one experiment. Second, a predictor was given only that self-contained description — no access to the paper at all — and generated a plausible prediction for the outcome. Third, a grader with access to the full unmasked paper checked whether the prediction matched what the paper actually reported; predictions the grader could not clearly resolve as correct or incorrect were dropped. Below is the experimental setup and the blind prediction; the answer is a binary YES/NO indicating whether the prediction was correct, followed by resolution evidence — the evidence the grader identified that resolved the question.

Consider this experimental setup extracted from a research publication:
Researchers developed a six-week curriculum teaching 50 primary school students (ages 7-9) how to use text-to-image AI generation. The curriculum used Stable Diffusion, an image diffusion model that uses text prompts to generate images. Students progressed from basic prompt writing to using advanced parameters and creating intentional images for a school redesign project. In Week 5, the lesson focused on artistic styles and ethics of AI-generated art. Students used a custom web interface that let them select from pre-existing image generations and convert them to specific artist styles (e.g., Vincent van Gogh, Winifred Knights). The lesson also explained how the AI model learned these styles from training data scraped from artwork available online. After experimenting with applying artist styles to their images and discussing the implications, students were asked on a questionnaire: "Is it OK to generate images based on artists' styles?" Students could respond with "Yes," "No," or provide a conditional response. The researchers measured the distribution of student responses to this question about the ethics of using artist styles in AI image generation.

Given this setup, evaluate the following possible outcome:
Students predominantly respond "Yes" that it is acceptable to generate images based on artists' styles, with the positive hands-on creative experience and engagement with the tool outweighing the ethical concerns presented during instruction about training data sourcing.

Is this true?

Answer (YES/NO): NO